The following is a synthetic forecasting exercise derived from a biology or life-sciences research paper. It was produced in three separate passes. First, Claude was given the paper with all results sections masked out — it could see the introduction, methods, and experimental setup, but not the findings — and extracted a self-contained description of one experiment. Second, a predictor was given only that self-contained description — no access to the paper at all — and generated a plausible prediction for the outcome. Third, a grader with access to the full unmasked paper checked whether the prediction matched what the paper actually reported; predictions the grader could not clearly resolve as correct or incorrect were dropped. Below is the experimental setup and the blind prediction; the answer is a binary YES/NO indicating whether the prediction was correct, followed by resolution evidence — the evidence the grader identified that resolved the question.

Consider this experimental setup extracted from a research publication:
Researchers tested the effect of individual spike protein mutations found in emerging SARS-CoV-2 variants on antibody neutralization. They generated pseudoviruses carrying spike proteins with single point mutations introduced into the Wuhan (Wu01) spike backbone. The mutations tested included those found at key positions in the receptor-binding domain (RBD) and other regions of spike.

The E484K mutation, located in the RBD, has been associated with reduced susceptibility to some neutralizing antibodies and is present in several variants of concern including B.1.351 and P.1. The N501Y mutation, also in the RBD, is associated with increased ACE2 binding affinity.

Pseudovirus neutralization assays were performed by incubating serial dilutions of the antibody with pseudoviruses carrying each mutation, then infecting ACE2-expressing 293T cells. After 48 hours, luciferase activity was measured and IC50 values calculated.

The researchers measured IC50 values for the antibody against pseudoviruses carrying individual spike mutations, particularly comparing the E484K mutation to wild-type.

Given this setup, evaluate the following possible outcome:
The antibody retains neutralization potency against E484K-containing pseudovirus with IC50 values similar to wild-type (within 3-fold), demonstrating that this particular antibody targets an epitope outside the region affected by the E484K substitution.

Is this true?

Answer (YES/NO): NO